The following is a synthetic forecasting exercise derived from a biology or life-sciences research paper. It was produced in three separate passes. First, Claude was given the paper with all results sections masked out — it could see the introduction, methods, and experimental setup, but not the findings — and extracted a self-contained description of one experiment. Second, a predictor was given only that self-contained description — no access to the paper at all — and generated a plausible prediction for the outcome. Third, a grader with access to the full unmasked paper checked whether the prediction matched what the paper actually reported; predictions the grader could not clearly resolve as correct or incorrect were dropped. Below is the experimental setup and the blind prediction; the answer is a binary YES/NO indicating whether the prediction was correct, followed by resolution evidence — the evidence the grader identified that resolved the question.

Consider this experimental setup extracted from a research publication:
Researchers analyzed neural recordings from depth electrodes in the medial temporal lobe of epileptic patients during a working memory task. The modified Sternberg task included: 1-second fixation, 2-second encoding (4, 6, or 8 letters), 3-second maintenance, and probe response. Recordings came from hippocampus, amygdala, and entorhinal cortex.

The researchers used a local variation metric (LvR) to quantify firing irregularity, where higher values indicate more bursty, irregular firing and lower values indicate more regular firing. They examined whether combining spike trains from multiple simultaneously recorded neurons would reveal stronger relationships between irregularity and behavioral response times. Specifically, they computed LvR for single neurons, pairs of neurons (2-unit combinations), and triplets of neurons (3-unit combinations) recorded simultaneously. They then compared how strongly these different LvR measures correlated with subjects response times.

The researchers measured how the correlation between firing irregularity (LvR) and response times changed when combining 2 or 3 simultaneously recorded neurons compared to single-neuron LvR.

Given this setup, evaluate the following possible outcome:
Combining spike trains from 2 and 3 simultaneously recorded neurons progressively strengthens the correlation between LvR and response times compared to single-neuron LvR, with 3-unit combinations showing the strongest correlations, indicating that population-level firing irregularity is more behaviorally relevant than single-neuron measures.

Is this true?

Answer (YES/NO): YES